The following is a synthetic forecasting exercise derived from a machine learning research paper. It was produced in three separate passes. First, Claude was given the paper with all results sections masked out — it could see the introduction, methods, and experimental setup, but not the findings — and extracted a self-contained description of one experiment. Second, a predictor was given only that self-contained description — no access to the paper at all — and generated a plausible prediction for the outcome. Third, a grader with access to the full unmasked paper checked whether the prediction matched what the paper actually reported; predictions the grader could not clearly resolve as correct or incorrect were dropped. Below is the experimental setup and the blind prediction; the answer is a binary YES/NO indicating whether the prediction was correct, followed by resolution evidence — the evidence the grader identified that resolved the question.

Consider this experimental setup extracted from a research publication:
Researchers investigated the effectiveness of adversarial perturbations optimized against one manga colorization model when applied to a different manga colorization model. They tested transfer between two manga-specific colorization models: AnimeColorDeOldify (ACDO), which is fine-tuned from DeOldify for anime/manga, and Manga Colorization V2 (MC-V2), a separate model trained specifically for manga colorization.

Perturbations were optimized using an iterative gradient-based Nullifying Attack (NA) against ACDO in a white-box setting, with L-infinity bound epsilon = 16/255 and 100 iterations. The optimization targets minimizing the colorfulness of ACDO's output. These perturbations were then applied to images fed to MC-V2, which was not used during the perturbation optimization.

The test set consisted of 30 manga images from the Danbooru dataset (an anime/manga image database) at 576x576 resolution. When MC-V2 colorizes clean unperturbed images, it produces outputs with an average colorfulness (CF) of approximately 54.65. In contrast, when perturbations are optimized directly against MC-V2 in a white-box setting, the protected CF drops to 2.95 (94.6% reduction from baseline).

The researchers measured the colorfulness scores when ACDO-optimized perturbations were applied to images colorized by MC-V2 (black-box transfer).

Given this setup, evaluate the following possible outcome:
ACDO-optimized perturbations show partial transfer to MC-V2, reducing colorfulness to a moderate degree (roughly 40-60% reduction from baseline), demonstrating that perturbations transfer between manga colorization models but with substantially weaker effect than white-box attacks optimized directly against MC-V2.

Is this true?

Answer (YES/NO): NO